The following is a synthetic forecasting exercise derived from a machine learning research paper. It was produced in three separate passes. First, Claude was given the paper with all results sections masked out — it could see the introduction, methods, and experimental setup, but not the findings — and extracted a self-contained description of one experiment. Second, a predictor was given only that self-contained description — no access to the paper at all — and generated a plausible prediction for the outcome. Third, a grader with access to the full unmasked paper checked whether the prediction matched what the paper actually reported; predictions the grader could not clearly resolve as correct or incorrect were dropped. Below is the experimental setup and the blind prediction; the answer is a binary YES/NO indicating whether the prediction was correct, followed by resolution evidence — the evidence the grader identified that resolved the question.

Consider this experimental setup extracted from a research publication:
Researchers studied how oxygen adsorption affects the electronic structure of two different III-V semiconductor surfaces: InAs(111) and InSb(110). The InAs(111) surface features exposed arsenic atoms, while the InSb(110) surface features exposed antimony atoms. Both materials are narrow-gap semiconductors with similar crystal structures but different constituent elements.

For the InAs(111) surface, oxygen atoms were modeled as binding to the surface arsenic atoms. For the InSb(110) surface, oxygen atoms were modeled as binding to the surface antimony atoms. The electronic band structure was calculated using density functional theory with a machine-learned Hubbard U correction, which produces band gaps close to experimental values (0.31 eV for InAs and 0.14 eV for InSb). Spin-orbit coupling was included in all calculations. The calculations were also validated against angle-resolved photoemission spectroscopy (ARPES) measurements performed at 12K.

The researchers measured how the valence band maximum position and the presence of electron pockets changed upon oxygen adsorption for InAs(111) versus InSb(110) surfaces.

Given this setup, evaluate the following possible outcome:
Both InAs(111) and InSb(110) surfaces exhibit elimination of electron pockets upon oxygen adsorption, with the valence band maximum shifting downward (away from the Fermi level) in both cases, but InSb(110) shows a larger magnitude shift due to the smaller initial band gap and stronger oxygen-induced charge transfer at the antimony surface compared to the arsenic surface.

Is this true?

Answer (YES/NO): NO